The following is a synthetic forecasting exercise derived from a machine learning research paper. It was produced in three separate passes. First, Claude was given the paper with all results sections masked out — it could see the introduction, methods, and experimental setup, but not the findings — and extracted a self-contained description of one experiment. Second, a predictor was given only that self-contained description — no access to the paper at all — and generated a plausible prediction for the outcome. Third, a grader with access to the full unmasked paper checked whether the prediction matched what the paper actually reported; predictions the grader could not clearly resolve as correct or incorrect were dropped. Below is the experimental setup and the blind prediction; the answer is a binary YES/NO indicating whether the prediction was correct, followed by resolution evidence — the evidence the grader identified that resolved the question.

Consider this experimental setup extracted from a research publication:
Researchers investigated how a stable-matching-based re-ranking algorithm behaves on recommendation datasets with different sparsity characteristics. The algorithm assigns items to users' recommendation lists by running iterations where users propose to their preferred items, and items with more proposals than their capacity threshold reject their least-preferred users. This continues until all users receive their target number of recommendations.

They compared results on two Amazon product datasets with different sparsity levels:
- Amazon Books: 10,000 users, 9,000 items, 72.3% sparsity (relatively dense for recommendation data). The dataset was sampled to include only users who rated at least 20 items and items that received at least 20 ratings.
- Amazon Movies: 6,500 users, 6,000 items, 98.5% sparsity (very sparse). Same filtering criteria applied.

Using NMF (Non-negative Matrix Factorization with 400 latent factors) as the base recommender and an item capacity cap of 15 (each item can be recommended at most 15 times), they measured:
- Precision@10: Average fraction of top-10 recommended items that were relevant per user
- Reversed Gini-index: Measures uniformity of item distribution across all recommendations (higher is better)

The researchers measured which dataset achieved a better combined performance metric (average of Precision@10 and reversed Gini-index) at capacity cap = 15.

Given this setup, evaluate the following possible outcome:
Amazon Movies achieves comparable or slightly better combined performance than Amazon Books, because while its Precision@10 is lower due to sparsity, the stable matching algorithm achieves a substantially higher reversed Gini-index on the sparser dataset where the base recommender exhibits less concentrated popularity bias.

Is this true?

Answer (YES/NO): NO